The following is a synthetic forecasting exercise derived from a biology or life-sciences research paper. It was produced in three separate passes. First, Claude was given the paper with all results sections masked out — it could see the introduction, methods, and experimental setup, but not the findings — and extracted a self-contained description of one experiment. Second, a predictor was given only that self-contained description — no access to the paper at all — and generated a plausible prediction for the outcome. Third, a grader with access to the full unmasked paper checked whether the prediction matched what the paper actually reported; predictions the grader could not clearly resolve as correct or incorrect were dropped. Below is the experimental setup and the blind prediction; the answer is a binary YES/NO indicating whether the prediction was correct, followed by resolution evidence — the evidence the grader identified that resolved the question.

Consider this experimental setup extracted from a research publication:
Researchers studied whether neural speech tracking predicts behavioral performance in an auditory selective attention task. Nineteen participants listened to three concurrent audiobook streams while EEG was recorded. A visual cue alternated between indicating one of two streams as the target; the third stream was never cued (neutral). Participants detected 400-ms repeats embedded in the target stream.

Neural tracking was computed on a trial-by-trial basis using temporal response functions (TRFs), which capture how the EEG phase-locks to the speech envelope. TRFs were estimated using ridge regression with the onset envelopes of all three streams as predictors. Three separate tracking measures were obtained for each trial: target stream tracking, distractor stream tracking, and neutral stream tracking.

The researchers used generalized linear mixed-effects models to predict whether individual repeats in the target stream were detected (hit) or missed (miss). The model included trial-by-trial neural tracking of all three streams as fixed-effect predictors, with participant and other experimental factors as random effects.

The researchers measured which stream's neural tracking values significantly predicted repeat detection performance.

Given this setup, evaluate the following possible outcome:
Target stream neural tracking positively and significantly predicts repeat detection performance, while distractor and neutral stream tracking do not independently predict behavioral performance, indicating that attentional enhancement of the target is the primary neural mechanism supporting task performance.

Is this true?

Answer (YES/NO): YES